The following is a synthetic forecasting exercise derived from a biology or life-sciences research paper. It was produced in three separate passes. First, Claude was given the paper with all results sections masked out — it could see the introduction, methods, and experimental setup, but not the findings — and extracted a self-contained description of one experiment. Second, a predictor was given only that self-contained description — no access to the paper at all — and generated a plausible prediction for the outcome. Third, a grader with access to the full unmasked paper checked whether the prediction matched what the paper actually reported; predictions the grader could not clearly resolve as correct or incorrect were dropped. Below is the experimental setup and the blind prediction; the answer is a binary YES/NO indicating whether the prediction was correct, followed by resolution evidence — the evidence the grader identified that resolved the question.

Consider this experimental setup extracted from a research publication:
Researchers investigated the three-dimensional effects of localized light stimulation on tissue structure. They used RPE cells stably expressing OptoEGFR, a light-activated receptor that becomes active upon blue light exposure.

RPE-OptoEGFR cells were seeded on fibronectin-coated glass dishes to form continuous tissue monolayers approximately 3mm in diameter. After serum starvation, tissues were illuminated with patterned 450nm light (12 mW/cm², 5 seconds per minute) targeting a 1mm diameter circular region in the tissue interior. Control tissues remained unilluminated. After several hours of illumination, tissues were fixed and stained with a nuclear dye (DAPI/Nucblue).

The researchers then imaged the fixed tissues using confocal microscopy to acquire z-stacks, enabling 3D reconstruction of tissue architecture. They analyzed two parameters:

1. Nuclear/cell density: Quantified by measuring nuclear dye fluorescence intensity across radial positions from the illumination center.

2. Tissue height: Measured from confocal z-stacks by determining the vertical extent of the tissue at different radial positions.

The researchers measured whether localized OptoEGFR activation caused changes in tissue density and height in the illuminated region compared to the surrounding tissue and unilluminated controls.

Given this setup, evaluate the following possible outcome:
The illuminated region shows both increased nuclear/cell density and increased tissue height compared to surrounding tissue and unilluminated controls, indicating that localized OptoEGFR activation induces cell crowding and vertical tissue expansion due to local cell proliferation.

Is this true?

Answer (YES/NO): NO